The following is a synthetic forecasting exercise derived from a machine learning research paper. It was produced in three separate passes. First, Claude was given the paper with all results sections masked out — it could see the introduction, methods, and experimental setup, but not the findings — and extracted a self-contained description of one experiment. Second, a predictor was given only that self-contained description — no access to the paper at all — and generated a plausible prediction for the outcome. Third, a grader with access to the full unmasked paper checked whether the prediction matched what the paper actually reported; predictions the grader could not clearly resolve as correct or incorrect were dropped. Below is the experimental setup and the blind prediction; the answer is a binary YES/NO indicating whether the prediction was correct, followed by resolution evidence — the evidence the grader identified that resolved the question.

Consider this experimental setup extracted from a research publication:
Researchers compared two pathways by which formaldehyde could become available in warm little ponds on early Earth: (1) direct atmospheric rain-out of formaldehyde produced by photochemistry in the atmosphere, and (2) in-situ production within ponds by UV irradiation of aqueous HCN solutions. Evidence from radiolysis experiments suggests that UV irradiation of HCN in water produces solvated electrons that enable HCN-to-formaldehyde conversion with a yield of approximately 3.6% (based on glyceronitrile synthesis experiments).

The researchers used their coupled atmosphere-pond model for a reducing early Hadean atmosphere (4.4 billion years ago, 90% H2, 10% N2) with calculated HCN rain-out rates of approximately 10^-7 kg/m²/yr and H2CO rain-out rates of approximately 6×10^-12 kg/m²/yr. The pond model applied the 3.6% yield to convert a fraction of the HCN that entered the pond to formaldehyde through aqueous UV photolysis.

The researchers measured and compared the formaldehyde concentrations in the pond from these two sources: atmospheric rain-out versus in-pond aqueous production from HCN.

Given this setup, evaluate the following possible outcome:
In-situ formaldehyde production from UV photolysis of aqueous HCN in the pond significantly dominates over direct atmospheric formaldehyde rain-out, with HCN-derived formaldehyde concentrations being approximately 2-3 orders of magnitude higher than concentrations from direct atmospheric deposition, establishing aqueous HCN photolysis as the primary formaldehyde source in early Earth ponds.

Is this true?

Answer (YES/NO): NO